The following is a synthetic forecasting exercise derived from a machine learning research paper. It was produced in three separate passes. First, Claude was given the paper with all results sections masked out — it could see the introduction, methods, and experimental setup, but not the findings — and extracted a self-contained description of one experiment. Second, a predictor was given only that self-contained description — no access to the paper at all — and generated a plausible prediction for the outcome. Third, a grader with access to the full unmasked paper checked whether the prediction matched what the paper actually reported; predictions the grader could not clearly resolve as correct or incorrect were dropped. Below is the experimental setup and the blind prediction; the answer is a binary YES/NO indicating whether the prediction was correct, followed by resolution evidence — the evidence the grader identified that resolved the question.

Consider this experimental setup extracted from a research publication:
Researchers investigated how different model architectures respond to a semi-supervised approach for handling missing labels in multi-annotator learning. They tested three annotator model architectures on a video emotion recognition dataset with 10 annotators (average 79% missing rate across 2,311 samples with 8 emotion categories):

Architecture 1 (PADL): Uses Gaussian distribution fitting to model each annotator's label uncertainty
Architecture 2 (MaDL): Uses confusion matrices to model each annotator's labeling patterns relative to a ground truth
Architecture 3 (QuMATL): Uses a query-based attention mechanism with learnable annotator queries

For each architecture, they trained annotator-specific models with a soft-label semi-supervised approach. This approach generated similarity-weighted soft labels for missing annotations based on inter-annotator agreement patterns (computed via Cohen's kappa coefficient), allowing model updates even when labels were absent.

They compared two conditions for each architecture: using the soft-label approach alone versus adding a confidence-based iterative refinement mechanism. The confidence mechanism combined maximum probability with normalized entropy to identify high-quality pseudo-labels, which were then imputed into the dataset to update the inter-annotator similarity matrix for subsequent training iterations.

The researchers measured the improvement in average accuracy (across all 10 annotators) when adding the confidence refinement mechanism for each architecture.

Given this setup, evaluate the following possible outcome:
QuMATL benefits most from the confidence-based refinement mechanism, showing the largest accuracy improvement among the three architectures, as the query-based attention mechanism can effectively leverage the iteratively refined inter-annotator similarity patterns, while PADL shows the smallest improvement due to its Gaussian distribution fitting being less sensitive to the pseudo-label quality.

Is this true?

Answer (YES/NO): NO